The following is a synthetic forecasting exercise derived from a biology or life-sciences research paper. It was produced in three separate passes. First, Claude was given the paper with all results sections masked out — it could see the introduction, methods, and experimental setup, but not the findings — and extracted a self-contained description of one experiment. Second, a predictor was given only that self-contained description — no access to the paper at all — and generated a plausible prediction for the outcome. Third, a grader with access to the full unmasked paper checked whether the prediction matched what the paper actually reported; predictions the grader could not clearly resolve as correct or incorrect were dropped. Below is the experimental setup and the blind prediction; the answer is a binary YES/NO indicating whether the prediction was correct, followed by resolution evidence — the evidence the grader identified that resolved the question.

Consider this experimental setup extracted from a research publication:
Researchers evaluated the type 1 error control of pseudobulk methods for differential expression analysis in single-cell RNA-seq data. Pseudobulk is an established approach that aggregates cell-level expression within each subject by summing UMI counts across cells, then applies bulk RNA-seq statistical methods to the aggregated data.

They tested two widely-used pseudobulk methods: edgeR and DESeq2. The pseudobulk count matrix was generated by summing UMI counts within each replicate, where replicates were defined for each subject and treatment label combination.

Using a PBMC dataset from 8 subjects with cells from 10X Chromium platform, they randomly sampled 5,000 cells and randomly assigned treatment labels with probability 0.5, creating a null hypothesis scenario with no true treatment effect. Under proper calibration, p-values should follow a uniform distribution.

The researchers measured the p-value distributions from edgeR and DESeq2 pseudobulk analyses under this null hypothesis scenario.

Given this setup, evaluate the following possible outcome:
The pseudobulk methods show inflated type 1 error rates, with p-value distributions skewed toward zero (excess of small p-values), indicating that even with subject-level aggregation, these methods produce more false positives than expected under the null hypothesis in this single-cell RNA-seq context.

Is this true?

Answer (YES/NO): NO